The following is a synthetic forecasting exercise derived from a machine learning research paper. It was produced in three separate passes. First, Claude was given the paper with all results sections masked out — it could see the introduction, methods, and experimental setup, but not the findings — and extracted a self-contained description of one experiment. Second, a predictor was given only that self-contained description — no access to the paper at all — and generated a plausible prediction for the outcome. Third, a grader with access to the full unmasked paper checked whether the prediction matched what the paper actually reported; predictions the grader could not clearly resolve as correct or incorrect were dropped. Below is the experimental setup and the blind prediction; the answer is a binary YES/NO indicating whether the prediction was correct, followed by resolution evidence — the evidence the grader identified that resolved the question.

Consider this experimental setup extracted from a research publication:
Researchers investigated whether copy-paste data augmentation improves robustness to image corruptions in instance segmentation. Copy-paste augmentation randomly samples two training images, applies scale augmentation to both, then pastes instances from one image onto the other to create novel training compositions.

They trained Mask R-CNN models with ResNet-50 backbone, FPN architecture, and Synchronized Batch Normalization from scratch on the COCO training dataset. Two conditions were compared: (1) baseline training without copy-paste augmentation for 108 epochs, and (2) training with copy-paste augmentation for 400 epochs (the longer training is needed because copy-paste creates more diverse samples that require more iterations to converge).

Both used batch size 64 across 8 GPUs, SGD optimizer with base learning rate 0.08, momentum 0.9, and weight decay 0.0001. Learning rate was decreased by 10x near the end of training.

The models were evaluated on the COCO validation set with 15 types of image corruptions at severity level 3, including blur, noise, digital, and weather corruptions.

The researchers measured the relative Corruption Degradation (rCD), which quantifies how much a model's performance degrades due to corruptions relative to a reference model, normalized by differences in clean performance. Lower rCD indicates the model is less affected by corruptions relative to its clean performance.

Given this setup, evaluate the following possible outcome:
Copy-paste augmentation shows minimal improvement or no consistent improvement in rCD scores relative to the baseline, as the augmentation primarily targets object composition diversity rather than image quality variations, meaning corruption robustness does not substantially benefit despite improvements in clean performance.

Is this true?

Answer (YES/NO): NO